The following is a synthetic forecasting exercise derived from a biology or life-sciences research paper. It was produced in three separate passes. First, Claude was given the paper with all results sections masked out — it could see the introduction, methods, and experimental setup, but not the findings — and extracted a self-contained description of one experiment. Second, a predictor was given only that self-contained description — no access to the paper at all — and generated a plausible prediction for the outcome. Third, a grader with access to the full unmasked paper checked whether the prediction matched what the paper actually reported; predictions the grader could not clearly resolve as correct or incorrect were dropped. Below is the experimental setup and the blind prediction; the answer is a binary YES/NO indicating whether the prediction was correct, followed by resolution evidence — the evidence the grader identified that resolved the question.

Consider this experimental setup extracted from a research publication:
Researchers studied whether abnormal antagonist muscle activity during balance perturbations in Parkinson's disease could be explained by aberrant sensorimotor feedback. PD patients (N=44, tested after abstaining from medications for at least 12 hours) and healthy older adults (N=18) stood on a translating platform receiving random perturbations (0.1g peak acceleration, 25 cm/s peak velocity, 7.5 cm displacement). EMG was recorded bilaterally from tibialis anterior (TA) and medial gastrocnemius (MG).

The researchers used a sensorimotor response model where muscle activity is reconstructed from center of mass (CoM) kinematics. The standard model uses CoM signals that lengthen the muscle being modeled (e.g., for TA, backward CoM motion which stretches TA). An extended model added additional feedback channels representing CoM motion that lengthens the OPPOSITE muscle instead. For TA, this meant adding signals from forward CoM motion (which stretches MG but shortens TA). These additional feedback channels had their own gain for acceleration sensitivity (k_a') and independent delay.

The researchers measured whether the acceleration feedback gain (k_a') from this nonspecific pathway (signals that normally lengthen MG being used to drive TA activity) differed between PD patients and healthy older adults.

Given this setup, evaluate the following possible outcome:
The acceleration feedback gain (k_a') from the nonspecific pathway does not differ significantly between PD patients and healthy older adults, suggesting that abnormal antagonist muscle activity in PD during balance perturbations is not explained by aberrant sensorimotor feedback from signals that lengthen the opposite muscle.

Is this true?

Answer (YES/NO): NO